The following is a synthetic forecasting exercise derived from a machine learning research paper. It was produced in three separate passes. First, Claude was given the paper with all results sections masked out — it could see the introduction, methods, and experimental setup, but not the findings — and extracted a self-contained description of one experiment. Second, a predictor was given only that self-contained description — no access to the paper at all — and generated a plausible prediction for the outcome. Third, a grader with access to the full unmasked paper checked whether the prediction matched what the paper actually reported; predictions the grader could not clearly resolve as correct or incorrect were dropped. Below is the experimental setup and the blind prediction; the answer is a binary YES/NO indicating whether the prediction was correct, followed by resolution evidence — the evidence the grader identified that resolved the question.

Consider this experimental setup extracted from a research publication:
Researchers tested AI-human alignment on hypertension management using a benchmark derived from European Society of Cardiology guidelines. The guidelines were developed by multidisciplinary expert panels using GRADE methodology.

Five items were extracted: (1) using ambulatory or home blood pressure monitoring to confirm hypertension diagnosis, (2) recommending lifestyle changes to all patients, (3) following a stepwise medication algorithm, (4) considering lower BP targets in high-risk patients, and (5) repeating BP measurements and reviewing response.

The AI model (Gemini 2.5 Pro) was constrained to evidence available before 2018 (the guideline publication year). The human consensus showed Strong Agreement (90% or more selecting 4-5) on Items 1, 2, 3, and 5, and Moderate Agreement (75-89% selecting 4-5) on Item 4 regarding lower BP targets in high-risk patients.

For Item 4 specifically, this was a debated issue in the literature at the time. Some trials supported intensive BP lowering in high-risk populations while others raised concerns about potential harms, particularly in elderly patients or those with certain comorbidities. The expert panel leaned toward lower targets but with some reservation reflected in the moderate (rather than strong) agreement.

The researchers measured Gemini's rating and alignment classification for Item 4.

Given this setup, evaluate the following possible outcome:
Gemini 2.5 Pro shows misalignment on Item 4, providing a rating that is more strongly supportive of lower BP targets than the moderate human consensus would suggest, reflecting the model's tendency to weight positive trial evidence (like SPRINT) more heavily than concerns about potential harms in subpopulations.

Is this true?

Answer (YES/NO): NO